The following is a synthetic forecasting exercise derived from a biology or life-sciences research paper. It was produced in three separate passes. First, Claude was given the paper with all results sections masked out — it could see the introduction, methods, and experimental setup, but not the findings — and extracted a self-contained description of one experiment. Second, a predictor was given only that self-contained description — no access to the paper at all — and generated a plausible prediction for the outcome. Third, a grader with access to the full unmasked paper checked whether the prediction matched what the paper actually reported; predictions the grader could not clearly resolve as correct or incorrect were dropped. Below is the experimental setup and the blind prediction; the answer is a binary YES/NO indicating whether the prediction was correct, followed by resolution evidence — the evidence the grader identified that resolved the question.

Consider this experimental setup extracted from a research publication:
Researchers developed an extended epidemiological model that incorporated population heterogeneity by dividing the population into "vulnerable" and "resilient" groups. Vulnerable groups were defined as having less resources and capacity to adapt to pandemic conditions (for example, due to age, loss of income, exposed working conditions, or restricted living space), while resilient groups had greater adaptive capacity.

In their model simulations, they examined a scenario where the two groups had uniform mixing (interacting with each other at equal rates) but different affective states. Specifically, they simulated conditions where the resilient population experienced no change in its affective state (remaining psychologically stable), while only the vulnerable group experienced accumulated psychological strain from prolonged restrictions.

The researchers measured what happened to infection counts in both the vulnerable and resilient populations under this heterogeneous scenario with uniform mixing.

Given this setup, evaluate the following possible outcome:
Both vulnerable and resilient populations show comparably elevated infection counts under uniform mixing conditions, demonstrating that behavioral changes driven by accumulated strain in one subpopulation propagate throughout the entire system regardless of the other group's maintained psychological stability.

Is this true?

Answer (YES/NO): YES